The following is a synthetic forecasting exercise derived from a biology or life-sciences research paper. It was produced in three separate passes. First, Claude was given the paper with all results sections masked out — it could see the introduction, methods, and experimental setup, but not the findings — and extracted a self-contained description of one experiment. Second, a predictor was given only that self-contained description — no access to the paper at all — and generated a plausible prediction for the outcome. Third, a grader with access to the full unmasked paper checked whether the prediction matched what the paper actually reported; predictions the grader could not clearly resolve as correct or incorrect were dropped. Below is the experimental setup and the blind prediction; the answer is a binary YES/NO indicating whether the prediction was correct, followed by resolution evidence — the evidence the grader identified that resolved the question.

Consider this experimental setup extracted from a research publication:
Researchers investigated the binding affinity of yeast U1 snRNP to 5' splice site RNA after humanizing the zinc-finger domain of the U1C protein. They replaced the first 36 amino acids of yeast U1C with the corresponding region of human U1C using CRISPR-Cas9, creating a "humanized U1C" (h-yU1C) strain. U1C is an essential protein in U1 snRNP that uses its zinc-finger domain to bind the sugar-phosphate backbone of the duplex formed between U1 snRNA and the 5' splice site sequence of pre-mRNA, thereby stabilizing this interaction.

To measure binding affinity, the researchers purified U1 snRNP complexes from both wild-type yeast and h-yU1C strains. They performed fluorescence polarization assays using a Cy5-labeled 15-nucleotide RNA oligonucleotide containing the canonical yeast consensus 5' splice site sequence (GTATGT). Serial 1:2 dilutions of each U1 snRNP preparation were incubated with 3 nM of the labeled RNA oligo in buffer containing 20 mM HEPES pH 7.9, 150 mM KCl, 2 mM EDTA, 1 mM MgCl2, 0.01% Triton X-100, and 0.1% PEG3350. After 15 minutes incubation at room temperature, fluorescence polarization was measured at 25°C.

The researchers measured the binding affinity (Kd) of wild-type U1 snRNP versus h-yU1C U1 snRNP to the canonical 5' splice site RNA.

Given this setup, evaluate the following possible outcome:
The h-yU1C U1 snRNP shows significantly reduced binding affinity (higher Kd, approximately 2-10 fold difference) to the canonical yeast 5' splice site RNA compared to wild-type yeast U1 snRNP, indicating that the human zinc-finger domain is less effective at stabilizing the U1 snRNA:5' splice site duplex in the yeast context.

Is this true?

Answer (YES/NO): NO